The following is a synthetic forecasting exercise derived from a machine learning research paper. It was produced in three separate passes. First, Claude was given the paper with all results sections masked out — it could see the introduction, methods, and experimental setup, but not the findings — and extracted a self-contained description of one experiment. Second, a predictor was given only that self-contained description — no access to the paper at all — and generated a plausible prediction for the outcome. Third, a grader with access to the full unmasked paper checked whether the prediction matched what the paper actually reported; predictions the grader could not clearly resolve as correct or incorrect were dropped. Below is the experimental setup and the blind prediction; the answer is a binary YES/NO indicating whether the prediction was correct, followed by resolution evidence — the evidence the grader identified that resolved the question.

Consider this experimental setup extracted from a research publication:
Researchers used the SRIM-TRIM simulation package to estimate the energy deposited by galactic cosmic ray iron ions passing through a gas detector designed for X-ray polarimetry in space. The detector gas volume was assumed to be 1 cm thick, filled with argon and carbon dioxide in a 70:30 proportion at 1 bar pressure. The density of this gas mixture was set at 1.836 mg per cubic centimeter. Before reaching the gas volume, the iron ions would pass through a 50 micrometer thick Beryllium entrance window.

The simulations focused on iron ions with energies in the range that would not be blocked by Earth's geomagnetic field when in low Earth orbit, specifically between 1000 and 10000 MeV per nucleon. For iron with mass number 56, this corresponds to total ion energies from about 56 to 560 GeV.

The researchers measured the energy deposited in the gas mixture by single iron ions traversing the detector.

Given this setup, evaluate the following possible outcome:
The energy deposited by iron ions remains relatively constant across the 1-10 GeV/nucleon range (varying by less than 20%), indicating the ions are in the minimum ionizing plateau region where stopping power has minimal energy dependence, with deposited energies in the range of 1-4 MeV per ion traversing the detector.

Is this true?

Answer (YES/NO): YES